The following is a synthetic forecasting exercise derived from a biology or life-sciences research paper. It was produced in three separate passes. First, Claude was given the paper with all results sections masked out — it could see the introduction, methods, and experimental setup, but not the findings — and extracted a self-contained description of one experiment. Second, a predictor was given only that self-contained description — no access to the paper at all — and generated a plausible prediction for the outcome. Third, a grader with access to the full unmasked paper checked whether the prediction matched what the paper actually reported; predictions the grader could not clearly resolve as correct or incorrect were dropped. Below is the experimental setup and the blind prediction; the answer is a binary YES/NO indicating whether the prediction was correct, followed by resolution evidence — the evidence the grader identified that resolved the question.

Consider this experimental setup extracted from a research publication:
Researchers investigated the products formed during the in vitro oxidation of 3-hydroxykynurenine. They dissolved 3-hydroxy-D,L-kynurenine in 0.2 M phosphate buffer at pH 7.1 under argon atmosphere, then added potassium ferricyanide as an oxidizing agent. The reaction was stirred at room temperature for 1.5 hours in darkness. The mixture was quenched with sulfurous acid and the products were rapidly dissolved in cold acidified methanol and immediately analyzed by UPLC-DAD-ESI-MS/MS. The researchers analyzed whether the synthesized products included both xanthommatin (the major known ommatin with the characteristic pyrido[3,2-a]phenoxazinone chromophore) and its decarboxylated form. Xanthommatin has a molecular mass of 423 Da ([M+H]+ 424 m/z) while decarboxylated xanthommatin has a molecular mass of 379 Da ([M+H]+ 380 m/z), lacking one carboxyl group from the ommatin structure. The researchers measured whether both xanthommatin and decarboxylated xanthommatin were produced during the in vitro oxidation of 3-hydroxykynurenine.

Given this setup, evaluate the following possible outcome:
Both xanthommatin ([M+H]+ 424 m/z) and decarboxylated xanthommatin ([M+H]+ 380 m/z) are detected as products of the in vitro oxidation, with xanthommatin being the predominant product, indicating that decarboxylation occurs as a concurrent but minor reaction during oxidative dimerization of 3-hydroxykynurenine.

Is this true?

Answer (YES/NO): YES